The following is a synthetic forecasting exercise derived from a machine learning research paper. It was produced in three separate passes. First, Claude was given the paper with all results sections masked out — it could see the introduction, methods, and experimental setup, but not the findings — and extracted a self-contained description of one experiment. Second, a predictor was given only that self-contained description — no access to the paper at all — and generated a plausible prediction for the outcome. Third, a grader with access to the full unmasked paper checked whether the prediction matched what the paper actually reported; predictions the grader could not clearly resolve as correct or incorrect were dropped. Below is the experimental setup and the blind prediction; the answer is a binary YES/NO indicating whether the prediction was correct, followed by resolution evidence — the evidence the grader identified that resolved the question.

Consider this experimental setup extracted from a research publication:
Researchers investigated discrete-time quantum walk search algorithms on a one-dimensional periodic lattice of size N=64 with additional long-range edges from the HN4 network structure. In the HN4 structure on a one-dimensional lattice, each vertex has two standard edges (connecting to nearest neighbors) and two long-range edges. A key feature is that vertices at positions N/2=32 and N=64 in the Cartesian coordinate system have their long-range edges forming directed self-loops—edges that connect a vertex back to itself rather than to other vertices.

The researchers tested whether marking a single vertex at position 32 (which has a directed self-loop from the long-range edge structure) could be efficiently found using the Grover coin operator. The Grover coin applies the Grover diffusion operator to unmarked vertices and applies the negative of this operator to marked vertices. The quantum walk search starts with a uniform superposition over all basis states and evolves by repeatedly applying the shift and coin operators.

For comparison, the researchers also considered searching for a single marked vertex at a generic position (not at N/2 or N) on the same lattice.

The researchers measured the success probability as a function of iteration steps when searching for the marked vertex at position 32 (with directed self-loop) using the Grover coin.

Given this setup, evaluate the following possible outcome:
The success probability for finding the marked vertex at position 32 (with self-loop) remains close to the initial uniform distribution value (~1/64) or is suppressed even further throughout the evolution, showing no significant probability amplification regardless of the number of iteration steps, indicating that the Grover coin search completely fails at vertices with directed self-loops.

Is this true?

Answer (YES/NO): YES